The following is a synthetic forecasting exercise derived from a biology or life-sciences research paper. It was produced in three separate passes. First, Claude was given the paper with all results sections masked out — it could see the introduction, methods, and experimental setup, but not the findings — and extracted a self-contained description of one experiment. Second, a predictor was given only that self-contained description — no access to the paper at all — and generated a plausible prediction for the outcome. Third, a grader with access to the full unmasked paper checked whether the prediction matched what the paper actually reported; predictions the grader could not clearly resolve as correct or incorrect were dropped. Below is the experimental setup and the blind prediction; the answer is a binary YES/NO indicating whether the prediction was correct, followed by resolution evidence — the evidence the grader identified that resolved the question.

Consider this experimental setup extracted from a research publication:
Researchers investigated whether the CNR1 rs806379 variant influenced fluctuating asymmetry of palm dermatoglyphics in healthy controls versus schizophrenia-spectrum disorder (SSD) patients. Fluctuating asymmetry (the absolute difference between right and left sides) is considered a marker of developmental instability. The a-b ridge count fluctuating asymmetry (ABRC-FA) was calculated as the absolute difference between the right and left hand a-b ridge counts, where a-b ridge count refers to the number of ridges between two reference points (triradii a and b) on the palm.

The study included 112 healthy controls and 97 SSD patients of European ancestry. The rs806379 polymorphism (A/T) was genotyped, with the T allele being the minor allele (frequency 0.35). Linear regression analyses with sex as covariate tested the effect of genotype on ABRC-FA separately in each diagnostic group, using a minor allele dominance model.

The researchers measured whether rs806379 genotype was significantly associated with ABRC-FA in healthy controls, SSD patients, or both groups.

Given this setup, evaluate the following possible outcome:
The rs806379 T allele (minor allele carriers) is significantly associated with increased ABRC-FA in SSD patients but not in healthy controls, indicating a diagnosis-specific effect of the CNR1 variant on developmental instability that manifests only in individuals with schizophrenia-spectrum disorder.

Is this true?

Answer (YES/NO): NO